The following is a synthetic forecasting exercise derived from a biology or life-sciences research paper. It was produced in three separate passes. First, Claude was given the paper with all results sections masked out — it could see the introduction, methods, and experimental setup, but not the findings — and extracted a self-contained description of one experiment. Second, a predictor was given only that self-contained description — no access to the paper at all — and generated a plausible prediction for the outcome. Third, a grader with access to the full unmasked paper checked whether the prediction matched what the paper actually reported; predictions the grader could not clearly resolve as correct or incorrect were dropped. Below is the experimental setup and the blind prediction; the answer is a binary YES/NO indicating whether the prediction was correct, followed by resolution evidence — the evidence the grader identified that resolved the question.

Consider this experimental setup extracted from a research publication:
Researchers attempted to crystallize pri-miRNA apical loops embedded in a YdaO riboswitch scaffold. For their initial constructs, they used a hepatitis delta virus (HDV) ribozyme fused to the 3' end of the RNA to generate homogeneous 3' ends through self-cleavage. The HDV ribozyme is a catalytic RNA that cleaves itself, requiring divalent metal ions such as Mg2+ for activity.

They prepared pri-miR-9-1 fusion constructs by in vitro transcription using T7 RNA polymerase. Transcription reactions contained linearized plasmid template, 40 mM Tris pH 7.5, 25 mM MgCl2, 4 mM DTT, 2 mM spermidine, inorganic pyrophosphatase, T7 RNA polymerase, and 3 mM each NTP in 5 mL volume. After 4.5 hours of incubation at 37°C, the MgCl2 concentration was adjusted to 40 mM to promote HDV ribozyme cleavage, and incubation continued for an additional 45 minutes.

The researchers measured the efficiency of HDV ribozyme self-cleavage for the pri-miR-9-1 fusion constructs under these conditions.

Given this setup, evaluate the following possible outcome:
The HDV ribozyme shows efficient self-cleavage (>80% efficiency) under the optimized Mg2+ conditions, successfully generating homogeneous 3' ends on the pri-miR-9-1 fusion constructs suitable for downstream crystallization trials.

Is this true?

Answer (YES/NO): NO